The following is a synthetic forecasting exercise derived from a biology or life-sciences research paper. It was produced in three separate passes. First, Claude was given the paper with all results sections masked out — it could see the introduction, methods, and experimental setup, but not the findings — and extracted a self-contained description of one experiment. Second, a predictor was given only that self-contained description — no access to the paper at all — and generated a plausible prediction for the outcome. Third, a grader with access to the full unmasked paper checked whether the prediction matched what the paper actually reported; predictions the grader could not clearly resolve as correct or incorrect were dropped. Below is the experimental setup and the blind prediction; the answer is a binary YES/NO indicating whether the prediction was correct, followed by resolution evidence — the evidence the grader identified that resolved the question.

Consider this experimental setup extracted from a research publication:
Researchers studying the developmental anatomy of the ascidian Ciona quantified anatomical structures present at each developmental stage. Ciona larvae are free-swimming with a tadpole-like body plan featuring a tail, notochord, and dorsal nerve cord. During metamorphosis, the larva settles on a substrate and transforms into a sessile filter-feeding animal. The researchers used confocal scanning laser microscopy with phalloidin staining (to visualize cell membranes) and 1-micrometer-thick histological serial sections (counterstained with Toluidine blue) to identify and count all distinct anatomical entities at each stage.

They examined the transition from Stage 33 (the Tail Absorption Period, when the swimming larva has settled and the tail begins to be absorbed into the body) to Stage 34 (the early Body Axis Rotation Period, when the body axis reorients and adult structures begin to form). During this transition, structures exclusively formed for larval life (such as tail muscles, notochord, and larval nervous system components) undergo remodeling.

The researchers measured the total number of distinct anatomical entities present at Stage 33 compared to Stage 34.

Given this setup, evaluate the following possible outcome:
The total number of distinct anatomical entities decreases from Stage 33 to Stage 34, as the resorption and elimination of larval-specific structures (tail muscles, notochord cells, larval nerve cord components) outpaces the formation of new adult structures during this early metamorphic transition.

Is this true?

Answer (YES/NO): YES